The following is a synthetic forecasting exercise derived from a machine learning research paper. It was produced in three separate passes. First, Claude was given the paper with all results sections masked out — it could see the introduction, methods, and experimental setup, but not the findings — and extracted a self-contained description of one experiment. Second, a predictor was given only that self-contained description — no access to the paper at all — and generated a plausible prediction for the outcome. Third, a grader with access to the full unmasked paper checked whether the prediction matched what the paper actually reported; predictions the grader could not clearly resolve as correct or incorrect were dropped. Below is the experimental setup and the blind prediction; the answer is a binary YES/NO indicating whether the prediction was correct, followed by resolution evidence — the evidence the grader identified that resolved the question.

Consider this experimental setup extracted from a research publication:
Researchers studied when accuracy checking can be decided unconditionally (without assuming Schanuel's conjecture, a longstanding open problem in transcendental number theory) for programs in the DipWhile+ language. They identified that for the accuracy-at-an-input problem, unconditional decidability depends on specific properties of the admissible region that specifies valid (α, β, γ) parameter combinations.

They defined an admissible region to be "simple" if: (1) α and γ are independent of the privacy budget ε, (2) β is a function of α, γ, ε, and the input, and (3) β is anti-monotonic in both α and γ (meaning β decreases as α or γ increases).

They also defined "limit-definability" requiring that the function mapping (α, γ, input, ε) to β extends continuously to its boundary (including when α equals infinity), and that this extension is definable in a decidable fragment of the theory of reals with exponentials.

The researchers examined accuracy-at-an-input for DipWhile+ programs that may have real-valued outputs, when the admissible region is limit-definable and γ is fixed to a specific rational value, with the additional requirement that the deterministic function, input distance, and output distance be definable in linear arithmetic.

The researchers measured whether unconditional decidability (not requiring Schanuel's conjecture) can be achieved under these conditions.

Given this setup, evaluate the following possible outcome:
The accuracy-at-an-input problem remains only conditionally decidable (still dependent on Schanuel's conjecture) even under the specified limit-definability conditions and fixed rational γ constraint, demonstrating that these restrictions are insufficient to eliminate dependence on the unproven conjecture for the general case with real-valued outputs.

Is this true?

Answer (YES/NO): NO